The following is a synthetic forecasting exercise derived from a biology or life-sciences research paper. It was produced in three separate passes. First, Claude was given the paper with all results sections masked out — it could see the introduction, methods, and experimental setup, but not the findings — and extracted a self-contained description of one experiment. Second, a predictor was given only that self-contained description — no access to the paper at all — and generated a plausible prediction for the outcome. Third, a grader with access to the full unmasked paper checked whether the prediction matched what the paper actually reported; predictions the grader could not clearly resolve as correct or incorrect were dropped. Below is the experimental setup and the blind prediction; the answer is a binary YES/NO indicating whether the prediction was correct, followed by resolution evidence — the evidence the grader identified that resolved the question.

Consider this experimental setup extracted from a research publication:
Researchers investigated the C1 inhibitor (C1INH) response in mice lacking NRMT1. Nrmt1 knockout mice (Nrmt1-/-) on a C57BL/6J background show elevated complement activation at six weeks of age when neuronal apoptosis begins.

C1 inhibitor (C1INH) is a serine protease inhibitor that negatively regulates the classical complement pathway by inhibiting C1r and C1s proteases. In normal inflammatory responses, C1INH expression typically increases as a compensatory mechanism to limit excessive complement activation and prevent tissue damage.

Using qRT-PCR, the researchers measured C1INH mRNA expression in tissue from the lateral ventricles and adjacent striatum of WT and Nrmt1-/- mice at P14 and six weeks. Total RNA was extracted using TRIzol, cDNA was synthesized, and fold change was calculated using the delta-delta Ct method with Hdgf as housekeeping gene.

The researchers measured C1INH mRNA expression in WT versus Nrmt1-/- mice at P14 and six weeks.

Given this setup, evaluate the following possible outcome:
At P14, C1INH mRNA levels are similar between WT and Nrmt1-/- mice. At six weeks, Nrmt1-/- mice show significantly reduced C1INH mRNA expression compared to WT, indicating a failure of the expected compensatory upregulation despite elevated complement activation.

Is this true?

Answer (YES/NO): NO